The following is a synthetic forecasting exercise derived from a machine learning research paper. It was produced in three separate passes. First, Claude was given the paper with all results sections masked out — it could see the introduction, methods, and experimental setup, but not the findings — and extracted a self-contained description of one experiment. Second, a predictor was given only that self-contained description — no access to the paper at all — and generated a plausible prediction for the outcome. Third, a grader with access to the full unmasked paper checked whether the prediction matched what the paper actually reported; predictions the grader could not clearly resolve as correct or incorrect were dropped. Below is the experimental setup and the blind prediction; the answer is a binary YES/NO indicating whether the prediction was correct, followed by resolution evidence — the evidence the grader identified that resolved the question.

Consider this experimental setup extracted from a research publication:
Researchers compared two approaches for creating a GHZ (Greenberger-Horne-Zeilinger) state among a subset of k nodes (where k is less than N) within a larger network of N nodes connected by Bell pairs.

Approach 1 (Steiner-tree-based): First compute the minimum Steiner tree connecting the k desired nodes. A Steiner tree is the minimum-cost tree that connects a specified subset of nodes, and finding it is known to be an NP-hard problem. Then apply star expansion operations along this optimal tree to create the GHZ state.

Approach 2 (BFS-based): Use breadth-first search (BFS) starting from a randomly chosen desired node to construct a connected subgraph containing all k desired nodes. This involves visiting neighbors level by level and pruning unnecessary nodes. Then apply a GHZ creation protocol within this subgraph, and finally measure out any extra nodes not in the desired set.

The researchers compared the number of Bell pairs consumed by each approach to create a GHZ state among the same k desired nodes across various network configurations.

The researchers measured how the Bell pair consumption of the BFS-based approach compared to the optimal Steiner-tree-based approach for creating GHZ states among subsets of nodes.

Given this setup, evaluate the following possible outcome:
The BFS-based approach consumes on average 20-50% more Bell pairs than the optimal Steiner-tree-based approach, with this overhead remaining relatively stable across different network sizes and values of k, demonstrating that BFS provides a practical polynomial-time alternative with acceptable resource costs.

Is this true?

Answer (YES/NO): NO